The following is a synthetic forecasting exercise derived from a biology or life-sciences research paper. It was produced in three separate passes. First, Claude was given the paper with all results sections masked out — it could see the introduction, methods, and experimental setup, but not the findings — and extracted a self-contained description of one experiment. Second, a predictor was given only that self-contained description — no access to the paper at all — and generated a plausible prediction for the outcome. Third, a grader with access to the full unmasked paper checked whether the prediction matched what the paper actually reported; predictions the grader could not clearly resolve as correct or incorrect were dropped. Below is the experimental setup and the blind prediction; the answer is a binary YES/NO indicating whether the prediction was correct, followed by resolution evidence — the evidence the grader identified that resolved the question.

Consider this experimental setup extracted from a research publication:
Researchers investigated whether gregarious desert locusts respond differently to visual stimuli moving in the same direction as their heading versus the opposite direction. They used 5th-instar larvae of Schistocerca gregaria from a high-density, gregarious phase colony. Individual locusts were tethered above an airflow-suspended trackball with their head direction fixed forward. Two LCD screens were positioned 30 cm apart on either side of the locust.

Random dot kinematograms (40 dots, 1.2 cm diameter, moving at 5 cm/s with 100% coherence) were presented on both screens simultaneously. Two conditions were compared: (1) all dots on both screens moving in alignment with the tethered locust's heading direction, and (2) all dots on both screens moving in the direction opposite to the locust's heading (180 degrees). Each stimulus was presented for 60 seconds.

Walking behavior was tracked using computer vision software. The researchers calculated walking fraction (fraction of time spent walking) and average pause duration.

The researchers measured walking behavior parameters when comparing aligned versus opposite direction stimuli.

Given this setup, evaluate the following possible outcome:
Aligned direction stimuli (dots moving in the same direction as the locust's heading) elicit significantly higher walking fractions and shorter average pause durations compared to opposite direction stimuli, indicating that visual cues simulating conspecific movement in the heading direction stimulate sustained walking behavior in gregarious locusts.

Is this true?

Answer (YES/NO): NO